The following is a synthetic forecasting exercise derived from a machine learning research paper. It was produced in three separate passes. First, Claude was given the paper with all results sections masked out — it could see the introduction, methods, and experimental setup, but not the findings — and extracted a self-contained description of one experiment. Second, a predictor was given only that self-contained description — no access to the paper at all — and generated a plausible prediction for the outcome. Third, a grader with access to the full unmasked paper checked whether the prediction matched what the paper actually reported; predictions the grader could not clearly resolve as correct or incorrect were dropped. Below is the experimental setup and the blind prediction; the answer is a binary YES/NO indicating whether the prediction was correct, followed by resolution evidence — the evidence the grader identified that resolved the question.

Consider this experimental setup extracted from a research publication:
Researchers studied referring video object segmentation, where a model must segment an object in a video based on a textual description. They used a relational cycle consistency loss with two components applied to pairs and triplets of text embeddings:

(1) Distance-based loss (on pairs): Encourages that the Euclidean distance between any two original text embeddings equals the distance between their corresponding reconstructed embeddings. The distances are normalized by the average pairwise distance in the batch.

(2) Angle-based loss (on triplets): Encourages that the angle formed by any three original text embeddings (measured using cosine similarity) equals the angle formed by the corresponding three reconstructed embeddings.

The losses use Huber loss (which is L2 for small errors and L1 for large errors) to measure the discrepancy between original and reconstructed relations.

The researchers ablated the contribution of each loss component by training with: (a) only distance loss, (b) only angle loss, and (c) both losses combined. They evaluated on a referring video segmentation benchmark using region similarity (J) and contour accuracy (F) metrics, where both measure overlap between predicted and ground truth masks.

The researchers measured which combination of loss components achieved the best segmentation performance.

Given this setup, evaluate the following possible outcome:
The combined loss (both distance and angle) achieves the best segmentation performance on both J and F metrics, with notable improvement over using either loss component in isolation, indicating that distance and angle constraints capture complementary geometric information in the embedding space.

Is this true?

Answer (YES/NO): NO